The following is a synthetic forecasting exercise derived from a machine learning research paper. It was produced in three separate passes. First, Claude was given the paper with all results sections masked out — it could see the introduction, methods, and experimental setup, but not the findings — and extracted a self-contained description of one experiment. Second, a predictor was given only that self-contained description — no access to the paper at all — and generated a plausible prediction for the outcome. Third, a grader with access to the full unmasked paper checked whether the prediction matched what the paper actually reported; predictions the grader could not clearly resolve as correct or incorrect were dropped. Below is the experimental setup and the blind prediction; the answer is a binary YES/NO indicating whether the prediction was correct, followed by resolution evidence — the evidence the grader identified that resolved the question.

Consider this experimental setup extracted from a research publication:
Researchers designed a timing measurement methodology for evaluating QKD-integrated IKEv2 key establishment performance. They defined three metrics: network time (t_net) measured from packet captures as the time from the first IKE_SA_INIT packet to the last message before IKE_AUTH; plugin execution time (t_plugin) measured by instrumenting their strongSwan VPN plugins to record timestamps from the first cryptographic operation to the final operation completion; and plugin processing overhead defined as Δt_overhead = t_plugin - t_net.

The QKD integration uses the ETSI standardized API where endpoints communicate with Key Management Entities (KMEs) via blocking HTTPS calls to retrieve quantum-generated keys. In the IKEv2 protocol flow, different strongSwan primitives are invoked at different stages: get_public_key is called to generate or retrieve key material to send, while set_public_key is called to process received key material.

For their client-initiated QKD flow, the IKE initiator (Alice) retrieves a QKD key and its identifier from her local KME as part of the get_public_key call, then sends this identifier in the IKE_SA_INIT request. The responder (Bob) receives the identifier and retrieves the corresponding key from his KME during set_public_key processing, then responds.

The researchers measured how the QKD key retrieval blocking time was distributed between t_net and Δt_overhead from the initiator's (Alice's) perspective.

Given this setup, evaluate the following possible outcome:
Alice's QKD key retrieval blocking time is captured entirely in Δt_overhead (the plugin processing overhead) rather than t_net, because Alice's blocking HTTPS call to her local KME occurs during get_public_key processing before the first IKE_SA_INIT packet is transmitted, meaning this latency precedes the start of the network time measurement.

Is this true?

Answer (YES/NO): YES